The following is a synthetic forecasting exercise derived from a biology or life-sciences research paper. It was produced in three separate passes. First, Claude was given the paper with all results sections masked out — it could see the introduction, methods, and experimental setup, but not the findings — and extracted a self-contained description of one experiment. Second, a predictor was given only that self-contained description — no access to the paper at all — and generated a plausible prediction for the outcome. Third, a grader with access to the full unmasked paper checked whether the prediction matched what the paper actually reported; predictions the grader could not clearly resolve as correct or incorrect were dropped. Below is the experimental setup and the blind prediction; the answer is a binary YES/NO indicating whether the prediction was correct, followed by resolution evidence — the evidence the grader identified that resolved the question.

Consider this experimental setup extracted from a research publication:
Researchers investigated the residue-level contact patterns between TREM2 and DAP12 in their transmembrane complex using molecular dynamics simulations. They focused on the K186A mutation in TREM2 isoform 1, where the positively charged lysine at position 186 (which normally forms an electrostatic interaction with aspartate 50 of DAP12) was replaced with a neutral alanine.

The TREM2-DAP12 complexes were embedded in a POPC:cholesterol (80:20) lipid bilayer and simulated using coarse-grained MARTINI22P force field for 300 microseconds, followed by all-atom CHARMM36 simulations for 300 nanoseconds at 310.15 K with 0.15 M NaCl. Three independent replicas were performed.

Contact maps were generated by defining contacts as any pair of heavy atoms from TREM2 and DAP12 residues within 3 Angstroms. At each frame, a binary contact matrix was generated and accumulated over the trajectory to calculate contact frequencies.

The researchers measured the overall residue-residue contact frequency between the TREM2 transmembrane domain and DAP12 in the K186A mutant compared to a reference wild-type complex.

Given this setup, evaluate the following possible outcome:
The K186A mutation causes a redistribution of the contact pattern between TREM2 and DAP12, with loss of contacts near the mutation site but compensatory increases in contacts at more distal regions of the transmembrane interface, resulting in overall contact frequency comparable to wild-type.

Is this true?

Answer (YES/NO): NO